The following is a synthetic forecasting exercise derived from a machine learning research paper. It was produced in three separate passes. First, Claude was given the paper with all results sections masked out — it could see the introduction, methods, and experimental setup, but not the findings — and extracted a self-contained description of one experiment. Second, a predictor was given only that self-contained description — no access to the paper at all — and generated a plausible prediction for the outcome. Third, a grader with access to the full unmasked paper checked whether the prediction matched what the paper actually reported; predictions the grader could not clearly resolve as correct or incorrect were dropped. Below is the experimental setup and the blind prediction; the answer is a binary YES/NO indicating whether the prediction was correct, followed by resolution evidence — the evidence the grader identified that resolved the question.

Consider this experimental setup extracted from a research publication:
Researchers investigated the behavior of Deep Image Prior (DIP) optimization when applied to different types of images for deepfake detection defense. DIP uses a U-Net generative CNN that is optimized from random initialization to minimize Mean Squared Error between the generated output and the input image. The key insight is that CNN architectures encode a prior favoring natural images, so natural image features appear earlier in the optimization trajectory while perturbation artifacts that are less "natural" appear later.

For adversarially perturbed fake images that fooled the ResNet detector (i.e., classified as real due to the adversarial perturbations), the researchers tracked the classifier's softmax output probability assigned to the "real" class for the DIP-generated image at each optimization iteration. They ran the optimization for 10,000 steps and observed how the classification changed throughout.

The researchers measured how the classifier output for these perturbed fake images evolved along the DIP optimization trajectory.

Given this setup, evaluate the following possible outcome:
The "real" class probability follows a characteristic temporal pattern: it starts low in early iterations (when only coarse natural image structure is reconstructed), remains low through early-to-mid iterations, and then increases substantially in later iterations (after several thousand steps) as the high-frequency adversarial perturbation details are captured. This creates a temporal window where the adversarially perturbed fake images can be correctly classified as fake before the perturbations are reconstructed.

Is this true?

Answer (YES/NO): YES